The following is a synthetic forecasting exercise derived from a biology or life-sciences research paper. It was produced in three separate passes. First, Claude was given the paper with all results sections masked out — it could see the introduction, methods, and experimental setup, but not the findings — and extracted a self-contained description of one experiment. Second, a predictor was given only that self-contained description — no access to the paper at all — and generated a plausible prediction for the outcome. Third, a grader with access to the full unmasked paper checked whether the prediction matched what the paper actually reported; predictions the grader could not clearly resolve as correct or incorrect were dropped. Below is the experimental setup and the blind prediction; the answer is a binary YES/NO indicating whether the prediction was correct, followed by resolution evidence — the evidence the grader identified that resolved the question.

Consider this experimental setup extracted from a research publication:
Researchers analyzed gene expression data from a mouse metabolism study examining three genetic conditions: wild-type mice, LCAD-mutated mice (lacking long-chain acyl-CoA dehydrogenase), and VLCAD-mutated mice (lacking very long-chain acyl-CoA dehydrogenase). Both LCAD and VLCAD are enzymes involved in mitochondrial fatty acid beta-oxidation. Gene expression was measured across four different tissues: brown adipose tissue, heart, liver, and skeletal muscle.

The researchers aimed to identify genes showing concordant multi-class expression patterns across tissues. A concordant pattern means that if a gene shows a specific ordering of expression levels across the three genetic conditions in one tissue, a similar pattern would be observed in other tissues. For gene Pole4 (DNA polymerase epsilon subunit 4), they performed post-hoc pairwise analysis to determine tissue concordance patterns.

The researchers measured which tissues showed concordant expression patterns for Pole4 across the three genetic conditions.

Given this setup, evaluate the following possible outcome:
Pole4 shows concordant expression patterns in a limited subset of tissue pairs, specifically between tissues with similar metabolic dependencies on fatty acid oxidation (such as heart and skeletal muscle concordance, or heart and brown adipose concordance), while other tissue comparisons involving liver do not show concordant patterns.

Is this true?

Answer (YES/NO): NO